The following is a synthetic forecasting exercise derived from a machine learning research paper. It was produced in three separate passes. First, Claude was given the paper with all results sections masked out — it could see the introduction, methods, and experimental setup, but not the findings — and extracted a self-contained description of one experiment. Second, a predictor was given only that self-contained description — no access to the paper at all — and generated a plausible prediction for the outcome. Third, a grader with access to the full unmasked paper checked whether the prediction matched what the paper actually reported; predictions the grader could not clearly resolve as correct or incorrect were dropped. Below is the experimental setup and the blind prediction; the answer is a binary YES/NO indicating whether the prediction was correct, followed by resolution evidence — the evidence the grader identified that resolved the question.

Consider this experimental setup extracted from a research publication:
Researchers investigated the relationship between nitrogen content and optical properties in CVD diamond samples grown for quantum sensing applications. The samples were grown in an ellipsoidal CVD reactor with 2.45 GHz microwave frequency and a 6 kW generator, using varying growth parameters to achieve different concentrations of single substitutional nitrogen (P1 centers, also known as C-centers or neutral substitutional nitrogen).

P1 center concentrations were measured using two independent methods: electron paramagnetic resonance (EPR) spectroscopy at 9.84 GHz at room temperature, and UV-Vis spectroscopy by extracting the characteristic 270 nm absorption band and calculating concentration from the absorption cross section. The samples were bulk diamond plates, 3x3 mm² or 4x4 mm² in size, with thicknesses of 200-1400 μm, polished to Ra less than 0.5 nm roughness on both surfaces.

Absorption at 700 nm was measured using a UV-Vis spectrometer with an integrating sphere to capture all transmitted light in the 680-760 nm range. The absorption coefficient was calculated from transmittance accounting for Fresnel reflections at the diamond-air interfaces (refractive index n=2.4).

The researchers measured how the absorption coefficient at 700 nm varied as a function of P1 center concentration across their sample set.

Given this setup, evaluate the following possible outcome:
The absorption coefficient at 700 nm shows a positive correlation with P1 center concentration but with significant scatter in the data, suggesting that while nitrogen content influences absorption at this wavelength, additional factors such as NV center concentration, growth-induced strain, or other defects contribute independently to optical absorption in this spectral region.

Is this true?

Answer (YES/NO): NO